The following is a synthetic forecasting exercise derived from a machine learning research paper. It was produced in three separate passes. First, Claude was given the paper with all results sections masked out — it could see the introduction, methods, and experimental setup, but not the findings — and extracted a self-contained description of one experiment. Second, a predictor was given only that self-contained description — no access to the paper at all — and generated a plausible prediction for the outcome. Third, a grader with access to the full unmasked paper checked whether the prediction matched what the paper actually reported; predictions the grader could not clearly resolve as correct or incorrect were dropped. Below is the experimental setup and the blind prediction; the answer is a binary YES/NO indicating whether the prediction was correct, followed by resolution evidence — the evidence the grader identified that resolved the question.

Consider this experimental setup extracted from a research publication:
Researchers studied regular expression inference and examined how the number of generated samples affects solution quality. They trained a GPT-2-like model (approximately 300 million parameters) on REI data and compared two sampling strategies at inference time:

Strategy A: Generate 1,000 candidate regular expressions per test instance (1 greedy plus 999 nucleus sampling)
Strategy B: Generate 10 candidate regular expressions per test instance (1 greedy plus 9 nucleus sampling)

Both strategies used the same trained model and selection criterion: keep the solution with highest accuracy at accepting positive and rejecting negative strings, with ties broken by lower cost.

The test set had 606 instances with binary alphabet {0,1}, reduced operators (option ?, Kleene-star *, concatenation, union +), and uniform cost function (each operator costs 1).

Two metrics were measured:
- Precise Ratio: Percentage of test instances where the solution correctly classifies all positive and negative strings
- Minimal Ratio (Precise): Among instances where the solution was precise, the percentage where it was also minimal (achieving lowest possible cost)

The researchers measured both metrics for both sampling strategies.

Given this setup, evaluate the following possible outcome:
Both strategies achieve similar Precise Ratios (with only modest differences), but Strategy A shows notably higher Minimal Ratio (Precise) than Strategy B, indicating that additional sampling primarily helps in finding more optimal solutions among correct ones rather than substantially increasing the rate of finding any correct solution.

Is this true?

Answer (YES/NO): NO